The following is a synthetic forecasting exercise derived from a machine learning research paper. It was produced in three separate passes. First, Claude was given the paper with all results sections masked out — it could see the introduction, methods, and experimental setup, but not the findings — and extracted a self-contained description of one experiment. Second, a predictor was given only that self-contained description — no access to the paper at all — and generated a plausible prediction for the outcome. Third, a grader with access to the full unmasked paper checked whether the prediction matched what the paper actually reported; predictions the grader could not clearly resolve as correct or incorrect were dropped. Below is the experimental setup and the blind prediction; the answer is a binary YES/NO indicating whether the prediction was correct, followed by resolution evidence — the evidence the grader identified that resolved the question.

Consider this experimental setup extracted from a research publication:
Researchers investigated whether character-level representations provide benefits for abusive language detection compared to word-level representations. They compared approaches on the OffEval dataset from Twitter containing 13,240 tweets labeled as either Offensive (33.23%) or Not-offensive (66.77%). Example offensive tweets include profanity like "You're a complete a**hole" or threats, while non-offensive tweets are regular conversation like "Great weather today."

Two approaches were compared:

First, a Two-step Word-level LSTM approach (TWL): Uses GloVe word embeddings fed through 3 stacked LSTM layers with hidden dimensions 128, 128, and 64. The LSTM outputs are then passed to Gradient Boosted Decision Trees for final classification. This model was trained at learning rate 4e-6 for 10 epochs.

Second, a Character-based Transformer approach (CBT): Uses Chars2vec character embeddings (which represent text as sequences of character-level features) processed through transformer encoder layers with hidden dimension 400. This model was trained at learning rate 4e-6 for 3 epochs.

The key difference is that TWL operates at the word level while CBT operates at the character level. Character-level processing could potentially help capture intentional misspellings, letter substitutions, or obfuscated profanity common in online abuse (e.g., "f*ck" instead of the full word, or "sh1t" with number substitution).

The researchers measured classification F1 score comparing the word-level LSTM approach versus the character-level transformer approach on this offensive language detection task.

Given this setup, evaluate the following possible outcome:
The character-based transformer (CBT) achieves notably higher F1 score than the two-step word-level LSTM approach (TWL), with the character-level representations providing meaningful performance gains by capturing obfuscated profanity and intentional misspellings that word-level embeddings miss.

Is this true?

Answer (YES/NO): NO